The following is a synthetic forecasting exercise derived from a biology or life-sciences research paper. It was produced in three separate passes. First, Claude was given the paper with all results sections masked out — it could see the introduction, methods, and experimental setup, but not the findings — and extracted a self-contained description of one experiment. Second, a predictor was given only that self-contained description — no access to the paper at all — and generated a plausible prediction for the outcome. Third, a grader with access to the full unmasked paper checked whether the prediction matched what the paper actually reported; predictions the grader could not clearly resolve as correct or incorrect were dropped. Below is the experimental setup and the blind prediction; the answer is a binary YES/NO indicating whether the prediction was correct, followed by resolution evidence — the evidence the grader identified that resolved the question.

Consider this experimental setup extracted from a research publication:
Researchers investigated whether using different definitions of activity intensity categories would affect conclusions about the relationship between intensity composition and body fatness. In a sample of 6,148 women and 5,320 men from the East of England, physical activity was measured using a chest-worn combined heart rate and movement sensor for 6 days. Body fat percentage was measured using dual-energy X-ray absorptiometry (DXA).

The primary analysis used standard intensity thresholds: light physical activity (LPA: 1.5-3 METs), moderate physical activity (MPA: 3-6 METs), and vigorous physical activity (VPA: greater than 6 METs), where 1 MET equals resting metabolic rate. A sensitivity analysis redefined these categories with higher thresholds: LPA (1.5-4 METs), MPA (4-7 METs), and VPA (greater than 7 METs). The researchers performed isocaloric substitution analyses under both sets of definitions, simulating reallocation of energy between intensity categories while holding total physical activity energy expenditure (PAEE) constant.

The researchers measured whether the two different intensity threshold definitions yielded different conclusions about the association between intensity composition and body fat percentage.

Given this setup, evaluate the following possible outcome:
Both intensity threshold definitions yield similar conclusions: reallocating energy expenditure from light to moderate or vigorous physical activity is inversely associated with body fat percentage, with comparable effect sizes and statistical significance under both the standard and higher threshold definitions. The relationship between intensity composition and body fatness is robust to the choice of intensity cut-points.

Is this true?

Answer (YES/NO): YES